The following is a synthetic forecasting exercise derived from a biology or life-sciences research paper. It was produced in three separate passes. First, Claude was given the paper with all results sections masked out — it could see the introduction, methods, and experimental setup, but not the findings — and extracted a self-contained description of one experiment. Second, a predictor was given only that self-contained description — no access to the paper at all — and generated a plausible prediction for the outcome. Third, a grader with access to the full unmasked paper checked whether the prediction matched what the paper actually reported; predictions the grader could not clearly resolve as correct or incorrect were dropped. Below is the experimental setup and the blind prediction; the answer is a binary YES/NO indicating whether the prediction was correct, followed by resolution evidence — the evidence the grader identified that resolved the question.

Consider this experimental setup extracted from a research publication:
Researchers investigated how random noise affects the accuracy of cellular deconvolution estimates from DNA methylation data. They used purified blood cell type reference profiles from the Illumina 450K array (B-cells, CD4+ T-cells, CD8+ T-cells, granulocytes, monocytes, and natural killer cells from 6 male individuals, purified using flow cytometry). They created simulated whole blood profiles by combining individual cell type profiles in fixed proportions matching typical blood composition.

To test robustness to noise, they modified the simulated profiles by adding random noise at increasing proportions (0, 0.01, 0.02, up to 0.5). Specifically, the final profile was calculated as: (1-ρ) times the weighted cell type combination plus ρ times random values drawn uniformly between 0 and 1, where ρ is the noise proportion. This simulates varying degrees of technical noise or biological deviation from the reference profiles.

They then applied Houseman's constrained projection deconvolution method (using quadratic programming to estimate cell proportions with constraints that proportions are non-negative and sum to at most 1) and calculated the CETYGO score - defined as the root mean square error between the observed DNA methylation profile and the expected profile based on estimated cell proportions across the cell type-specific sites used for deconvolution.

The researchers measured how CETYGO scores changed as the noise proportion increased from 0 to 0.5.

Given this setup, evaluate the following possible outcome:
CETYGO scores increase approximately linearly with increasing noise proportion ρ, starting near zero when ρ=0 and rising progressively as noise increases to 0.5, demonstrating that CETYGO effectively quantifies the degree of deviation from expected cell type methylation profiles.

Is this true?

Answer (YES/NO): NO